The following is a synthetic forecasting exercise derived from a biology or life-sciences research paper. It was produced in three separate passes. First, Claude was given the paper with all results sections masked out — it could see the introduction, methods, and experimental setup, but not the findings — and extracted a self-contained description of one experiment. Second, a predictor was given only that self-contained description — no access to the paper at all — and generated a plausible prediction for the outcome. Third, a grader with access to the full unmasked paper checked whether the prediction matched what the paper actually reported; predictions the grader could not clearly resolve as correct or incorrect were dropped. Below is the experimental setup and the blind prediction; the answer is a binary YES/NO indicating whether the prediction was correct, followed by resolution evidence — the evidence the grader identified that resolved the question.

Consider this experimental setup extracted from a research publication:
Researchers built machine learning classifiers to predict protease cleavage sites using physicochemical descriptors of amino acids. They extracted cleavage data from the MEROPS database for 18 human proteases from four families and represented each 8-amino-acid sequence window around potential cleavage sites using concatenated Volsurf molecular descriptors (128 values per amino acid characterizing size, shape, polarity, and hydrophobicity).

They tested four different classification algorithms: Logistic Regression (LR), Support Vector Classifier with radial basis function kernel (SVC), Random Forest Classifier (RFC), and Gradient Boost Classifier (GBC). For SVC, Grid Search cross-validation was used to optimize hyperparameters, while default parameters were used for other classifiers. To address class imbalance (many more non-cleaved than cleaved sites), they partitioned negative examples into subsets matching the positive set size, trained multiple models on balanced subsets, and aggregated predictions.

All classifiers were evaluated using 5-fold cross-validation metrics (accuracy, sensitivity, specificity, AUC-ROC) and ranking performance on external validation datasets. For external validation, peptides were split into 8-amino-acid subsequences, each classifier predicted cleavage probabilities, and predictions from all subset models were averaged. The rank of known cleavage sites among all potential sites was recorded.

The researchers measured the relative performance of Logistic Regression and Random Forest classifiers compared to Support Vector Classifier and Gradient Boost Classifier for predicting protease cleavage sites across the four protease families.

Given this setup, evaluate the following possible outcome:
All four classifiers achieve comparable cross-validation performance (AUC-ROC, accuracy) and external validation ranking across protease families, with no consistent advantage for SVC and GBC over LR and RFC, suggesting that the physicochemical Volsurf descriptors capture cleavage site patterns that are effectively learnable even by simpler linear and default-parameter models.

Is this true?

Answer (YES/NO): NO